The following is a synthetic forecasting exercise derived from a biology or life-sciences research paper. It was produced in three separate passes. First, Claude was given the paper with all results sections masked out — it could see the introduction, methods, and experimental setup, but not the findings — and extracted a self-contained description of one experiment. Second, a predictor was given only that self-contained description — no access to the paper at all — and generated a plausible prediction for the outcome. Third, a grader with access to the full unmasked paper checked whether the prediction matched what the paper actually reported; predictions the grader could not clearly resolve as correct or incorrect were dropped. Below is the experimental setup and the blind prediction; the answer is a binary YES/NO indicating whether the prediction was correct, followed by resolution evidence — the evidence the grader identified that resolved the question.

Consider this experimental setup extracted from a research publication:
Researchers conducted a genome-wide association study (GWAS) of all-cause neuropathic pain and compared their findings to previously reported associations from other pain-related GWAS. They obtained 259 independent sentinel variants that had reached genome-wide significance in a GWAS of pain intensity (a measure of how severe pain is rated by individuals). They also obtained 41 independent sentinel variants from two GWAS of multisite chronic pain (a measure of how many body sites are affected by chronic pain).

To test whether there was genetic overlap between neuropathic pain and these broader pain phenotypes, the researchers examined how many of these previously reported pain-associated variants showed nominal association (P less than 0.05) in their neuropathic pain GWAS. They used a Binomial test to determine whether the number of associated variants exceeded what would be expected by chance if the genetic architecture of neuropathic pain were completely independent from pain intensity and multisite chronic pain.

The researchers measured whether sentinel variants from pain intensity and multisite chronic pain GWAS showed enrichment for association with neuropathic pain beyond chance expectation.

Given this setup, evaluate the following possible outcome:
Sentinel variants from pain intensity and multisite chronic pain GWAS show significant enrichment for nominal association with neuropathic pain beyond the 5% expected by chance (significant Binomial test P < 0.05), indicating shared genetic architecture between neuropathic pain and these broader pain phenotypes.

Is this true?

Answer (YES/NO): YES